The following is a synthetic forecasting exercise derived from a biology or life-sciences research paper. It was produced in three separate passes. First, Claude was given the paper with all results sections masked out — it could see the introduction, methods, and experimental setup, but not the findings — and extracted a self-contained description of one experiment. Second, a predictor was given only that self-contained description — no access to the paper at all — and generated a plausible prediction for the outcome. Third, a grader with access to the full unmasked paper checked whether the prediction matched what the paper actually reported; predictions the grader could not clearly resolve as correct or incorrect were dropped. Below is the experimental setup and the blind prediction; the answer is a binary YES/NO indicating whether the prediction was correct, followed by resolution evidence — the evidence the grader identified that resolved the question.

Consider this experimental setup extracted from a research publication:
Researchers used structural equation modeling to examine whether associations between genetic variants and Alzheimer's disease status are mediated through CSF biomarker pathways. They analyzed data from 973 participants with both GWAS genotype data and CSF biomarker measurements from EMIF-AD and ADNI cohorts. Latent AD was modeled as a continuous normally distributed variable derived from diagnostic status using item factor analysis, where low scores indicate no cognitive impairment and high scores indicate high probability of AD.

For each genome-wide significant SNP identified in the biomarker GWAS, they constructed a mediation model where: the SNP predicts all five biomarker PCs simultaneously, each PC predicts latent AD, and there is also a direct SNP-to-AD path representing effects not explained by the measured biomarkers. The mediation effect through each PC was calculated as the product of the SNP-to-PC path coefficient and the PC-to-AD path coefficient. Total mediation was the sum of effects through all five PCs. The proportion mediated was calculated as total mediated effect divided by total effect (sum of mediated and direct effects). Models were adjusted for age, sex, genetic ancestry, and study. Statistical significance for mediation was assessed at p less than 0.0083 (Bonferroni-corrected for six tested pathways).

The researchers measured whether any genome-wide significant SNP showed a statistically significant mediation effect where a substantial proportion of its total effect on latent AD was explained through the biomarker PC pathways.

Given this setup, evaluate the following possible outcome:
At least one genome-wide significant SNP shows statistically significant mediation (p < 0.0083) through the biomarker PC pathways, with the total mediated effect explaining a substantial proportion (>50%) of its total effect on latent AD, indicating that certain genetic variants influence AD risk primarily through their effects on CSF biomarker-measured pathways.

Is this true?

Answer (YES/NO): YES